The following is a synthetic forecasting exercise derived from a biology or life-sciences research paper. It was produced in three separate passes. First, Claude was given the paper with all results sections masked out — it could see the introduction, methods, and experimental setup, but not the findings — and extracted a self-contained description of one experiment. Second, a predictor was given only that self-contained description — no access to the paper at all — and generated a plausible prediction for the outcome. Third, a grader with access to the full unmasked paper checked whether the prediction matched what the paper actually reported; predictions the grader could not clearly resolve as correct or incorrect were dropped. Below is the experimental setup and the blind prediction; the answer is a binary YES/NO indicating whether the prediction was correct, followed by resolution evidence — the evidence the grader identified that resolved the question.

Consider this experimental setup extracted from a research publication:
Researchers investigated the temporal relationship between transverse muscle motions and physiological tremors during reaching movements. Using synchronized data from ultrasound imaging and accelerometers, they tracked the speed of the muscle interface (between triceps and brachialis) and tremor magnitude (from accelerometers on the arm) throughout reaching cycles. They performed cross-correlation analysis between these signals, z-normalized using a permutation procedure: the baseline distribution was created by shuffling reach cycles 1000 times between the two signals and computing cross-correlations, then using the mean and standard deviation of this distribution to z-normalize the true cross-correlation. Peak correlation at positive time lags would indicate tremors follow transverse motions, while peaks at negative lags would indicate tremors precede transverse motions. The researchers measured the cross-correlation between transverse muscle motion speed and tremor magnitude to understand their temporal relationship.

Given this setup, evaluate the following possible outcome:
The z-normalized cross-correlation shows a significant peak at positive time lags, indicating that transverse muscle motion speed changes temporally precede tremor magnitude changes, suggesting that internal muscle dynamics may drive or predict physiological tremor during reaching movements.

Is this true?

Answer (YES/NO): NO